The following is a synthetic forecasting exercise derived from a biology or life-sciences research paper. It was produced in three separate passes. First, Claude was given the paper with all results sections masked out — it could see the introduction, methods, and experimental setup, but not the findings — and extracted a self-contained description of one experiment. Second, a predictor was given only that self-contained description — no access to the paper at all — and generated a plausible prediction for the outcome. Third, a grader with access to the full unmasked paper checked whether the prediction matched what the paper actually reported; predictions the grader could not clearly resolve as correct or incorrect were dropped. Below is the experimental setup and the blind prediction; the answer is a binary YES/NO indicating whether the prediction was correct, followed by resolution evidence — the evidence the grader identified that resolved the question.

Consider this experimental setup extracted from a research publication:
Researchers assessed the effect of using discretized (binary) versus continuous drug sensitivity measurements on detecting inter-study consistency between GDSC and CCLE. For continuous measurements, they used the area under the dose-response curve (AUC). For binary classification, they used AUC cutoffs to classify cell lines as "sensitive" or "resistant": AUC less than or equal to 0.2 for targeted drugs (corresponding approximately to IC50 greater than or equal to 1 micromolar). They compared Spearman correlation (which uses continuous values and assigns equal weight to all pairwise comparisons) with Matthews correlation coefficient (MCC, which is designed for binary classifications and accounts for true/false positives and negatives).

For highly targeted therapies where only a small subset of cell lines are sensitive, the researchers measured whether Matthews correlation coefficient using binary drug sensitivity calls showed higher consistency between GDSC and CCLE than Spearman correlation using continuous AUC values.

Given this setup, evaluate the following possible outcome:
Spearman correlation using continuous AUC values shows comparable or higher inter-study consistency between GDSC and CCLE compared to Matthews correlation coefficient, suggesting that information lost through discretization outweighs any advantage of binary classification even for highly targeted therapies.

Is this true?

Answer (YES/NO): NO